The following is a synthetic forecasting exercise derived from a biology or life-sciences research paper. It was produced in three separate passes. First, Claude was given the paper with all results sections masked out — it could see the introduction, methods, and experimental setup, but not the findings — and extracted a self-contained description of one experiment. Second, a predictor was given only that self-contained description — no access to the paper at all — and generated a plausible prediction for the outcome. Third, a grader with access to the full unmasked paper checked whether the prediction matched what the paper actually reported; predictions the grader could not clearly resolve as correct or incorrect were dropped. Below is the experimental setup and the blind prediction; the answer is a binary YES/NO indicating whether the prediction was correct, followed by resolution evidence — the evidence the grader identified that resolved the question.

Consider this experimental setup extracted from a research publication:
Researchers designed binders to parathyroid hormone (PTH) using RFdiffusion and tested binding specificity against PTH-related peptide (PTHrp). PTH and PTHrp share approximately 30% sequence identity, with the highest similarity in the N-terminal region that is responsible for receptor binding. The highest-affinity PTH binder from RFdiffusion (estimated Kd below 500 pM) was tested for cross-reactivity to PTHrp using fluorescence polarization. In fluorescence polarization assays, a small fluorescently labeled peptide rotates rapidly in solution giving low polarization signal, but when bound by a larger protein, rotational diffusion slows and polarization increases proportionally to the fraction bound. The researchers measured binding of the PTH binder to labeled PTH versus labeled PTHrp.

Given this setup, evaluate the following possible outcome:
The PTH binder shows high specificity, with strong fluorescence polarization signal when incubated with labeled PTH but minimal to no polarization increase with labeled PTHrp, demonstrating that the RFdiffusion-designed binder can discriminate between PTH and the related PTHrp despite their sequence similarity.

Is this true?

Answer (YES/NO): YES